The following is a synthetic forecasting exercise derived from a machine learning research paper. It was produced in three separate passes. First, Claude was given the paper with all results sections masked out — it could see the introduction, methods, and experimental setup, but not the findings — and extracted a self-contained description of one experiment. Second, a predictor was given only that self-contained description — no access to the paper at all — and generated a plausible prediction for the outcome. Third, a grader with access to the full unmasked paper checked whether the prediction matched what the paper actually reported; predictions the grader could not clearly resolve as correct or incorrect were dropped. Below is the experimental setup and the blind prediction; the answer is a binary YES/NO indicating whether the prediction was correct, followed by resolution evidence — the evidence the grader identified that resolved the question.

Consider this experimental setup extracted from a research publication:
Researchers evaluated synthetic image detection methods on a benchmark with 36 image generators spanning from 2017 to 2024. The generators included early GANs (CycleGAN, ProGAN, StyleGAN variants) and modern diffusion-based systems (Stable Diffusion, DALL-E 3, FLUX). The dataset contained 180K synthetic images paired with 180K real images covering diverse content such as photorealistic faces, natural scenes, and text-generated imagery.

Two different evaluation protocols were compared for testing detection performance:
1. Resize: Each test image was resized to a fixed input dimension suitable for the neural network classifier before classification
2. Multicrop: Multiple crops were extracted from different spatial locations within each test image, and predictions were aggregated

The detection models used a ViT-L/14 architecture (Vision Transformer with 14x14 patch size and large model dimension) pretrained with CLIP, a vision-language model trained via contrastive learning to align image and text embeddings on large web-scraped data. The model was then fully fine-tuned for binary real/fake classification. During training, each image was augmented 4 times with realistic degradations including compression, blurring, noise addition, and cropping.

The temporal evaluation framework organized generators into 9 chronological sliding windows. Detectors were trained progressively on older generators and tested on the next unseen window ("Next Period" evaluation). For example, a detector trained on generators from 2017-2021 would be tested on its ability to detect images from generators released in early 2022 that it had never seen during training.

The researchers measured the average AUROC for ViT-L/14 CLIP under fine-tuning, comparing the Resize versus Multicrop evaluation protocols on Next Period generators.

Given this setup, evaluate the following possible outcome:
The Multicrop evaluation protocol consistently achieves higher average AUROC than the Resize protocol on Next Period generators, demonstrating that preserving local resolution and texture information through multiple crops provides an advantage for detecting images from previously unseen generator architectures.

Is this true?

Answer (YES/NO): NO